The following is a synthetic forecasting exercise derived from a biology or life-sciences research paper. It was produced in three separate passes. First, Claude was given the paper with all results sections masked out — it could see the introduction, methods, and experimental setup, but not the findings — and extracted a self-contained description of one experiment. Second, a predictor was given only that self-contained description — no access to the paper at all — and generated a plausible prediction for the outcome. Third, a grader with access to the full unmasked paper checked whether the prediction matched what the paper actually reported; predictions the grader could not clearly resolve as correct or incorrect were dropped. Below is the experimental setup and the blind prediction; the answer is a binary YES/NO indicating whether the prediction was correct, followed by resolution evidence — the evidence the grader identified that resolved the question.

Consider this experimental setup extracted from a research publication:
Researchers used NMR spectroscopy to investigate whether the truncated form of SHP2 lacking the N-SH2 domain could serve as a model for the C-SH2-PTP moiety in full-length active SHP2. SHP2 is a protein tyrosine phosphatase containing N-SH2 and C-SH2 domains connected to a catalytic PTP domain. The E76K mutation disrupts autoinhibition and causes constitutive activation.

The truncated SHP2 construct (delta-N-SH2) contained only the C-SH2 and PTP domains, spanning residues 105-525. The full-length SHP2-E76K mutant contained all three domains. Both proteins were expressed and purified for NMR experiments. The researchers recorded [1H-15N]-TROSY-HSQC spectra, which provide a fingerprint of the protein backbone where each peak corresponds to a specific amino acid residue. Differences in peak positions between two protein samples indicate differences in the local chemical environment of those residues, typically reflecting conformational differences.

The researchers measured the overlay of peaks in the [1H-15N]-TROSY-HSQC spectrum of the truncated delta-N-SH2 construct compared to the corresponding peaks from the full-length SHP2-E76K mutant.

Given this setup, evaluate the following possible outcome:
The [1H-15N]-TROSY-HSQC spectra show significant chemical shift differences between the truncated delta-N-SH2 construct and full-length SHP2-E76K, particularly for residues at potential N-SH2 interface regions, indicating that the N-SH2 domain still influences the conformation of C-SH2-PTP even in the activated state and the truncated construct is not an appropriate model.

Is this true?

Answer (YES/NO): NO